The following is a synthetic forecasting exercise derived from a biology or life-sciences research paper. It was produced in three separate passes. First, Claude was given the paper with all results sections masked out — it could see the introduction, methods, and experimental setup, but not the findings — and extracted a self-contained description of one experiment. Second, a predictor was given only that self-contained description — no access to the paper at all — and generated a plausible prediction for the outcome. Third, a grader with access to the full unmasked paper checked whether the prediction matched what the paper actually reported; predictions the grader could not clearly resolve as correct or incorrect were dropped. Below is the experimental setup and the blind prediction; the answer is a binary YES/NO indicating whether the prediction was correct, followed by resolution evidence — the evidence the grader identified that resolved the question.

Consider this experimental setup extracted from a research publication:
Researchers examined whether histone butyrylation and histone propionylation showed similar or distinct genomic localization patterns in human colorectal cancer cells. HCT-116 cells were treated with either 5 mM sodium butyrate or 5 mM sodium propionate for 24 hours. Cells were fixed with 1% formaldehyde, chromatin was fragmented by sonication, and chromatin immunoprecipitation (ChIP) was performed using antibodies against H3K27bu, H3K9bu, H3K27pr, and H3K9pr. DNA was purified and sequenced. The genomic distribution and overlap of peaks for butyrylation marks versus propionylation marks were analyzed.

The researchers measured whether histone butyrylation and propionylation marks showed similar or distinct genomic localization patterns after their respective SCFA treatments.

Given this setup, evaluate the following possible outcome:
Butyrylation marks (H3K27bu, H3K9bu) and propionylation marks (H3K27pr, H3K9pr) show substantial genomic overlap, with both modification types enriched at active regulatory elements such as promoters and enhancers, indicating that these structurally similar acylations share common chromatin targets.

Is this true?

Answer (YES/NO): YES